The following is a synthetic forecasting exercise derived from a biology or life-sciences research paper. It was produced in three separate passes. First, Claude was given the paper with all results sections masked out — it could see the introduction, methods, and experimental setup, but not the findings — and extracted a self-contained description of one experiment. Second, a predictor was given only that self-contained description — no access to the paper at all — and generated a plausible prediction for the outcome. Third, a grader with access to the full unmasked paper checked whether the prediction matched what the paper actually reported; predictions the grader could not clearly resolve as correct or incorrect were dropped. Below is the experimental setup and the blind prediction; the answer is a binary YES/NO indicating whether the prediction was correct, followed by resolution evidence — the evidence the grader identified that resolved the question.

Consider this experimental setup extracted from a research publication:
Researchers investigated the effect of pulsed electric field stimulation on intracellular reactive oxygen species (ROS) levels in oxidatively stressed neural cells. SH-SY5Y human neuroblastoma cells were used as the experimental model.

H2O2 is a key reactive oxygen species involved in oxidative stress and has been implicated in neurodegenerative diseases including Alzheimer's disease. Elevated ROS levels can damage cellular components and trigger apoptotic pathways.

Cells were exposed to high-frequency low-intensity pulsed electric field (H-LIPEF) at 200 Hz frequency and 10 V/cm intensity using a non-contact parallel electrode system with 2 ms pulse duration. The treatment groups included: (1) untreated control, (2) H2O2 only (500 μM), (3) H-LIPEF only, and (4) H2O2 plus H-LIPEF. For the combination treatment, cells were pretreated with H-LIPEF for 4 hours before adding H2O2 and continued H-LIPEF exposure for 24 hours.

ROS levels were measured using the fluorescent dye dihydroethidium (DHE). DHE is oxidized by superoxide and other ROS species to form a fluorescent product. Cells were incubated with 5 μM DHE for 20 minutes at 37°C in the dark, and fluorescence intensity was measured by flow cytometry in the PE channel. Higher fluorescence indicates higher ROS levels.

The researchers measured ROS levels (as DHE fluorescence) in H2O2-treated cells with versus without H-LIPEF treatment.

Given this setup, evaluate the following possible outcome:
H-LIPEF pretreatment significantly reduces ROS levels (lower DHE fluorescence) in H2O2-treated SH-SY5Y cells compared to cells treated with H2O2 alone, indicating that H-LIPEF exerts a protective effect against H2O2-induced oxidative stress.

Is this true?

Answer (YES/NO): YES